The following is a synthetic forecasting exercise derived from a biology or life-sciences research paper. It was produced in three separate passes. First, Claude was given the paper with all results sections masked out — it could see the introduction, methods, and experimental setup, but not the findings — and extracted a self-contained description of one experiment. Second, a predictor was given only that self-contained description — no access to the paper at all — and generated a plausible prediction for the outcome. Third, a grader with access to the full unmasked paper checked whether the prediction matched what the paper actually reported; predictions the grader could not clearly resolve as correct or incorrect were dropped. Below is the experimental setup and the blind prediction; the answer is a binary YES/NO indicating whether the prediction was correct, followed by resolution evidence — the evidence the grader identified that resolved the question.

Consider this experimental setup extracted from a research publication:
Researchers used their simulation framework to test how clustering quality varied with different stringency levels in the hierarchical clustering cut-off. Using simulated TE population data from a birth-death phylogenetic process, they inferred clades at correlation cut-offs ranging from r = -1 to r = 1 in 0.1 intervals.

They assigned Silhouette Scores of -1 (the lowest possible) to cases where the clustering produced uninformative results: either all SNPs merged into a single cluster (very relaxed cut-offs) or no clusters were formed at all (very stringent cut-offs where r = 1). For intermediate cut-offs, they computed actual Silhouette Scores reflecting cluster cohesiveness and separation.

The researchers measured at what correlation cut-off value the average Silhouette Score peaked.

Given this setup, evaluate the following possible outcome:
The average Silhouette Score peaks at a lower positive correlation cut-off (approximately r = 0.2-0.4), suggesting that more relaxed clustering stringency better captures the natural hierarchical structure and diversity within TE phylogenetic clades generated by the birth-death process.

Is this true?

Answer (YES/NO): NO